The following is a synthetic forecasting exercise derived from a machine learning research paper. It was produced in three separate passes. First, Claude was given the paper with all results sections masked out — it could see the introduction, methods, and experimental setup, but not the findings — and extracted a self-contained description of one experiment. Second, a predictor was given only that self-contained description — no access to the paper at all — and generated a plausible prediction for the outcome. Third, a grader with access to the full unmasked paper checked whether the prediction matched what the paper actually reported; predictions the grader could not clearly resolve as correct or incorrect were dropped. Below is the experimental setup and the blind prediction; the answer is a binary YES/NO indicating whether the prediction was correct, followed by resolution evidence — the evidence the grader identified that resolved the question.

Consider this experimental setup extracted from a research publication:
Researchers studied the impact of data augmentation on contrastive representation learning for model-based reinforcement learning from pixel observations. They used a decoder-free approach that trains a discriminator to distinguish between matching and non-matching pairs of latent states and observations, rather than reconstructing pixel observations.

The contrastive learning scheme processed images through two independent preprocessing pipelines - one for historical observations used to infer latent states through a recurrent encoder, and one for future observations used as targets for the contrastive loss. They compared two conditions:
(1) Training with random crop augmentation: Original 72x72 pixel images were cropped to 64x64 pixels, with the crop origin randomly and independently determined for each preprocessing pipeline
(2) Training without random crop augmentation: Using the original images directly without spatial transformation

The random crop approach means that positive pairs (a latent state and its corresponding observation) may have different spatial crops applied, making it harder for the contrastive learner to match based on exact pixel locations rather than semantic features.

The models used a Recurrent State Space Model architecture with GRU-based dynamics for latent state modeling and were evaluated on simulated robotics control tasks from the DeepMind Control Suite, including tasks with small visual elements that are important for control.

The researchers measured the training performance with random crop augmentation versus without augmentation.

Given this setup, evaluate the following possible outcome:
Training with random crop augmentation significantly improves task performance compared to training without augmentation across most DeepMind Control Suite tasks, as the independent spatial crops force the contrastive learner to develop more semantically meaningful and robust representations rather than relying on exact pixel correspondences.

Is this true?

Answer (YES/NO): YES